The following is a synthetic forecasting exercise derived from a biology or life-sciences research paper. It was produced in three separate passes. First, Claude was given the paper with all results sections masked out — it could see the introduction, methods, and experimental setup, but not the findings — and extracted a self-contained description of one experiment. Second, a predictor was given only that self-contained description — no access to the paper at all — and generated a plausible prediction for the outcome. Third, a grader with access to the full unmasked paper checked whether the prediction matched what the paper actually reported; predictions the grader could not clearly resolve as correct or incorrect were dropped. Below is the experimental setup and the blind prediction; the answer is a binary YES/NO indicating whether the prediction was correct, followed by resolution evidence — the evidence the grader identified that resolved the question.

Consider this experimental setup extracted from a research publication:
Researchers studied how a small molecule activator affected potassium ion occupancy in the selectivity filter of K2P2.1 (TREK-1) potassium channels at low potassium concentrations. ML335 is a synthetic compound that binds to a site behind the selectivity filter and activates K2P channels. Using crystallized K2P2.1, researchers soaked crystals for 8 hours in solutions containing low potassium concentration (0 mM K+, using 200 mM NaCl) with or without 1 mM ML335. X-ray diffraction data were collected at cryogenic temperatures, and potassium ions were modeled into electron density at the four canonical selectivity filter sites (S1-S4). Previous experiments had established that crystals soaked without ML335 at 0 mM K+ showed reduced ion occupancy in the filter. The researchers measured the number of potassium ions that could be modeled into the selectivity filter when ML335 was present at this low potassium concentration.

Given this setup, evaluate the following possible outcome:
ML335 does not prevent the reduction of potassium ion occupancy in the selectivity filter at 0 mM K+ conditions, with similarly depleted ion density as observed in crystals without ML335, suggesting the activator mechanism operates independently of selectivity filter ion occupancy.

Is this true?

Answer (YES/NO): NO